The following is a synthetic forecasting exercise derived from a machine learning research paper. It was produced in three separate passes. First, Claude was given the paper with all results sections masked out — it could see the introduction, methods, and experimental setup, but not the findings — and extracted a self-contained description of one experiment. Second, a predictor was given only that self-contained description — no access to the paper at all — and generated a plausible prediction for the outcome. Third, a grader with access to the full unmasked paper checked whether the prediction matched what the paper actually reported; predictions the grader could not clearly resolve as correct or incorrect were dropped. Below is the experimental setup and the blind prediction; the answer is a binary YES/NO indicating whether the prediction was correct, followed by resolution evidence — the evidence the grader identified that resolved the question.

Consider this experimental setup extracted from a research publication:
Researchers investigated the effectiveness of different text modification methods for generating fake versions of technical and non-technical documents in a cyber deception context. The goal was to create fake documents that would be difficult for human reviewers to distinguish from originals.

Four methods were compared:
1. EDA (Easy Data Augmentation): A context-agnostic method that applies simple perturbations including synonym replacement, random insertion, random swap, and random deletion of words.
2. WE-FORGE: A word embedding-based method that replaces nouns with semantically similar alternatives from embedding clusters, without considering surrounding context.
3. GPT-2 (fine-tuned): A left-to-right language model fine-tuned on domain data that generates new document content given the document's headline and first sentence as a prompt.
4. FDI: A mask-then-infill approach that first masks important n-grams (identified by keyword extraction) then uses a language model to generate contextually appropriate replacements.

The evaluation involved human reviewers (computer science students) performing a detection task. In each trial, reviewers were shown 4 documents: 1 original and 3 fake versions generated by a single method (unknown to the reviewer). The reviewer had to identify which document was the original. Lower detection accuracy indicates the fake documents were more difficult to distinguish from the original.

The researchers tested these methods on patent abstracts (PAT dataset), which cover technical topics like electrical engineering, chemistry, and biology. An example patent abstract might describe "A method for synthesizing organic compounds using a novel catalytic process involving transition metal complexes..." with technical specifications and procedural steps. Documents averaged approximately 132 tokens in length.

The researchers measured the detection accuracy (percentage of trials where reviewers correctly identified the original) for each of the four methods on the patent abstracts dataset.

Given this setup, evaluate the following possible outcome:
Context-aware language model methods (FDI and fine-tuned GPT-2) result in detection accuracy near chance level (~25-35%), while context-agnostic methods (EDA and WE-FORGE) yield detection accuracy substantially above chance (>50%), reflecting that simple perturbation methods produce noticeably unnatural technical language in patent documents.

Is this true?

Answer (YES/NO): NO